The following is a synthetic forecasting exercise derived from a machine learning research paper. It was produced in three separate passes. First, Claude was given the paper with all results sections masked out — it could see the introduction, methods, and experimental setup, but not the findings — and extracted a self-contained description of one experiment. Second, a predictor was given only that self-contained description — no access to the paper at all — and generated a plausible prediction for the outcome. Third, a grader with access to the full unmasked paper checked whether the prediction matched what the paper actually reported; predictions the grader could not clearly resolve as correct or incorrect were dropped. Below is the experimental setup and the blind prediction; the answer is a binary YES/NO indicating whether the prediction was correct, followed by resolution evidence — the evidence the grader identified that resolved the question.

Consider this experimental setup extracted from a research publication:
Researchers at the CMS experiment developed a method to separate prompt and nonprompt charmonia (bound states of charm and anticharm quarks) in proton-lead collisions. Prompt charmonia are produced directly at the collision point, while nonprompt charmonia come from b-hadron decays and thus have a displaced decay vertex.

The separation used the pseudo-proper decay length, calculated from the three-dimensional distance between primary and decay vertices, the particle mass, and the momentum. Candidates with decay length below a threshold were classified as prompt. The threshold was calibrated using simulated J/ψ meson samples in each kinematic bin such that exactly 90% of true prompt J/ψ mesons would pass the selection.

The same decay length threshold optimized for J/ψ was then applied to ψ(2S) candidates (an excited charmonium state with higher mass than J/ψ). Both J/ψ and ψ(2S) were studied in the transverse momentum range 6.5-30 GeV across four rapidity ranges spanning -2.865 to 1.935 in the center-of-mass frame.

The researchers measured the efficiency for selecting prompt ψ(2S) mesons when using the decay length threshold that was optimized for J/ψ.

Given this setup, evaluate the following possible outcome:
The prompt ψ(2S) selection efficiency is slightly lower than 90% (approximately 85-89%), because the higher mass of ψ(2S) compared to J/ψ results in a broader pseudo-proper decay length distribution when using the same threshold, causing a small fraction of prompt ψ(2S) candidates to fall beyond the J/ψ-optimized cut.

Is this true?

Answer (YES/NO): NO